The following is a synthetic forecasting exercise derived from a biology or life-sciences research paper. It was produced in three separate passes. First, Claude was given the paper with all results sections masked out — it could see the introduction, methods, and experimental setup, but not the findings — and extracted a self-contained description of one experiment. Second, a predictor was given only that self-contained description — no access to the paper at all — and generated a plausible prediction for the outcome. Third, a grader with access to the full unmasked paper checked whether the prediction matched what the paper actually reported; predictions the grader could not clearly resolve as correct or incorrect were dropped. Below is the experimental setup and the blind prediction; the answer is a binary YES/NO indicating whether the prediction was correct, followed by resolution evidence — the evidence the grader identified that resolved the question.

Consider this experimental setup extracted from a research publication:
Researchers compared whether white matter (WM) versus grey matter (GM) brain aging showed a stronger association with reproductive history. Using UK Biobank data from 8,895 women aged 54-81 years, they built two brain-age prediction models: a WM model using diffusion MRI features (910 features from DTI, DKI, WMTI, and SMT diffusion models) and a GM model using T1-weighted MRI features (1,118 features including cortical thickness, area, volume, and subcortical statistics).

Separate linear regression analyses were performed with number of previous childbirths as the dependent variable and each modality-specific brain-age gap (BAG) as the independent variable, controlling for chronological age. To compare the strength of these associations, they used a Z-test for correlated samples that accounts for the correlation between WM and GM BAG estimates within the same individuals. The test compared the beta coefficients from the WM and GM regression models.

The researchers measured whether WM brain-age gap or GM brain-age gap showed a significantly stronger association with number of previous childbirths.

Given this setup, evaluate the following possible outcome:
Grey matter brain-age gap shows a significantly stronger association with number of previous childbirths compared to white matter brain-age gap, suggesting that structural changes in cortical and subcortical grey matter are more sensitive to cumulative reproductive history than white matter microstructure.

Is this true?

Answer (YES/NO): NO